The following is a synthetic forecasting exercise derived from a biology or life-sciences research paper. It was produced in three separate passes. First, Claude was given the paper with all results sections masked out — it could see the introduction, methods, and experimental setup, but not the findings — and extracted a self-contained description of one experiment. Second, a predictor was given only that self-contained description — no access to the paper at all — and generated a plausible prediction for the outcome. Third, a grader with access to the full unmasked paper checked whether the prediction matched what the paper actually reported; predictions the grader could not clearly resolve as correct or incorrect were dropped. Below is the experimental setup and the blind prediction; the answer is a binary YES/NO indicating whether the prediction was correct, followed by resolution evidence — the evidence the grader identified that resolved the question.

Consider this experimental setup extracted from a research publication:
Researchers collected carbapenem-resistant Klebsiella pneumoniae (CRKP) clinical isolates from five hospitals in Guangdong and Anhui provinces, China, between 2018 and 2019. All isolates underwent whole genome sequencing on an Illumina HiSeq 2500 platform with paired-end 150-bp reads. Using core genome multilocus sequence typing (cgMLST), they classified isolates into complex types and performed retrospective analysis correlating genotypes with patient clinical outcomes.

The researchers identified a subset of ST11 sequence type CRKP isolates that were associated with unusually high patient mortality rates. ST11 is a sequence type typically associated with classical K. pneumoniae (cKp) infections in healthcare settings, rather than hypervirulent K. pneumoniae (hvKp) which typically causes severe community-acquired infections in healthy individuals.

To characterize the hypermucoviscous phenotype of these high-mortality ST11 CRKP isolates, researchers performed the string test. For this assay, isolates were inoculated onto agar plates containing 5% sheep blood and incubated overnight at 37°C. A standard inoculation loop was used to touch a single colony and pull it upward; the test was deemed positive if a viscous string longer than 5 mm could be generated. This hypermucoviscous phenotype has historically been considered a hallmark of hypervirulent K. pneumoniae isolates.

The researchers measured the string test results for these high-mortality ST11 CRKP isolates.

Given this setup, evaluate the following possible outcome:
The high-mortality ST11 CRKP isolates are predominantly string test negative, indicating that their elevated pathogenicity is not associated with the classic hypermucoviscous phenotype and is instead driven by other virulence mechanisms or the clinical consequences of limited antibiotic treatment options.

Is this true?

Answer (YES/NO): YES